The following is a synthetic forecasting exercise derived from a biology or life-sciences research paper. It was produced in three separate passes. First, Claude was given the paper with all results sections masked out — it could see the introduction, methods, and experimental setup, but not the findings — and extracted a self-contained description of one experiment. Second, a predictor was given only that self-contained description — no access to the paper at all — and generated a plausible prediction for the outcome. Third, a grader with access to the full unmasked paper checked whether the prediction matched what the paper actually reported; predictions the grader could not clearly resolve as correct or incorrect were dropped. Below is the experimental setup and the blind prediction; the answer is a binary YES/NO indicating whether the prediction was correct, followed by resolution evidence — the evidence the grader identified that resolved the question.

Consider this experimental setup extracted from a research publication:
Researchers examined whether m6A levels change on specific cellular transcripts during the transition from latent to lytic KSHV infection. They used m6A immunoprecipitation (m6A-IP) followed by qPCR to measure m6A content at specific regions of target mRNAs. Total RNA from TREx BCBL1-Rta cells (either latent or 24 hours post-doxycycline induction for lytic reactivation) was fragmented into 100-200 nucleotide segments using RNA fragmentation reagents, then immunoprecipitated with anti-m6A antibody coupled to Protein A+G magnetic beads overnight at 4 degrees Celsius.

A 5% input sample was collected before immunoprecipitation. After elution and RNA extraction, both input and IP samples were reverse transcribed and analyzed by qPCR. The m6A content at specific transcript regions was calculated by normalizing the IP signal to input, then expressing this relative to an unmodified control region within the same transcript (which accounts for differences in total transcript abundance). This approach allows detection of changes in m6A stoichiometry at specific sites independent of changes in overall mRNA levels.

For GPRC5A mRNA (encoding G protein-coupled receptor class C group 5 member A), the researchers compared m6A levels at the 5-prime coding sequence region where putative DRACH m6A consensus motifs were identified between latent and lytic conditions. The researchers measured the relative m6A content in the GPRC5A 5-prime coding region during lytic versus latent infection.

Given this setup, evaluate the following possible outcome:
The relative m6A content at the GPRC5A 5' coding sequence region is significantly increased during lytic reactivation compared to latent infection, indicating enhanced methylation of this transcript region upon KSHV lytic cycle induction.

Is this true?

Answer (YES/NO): YES